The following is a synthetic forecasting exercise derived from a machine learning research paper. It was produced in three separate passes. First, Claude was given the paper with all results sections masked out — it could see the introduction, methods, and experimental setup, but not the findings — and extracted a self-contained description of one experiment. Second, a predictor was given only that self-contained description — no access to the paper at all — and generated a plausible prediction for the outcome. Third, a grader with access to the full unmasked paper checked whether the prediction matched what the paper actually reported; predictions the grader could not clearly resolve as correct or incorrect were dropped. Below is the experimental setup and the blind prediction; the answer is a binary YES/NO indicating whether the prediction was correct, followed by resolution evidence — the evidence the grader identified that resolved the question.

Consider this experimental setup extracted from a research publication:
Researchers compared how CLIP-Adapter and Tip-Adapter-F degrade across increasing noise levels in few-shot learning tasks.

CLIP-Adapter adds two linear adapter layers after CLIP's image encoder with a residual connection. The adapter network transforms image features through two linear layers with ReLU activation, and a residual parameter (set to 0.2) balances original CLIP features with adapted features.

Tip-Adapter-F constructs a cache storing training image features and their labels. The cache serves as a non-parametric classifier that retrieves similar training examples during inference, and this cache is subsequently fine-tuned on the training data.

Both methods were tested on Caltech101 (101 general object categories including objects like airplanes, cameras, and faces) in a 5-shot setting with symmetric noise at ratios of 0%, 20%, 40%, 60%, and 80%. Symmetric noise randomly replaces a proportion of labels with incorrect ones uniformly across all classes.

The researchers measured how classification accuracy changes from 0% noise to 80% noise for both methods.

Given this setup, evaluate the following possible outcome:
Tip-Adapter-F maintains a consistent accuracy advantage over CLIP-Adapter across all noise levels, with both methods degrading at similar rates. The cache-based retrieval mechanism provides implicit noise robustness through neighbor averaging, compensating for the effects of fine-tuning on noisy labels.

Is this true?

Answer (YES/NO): NO